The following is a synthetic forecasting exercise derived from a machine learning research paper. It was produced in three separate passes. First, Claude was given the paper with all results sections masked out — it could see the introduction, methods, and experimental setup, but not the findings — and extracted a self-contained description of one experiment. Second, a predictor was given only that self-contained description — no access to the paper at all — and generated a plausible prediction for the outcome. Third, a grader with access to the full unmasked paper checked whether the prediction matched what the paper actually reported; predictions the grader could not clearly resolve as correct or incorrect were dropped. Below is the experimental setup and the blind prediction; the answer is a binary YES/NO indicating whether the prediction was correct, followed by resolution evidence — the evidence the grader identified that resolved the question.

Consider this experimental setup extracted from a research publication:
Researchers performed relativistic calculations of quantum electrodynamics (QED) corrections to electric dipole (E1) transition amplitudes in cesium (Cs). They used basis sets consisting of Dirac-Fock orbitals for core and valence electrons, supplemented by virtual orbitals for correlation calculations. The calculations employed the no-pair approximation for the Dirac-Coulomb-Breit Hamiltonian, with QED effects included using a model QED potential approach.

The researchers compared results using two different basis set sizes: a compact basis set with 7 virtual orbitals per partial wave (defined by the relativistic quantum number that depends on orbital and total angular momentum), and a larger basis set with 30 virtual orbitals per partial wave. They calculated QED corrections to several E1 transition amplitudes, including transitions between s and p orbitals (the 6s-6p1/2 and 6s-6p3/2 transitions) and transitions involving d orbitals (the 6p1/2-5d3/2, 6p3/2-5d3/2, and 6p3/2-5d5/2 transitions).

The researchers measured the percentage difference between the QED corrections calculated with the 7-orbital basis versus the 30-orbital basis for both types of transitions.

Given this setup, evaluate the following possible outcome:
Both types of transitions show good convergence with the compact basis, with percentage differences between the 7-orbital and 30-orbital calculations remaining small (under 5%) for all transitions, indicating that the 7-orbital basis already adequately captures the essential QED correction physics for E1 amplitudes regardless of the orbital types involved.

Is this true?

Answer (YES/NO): NO